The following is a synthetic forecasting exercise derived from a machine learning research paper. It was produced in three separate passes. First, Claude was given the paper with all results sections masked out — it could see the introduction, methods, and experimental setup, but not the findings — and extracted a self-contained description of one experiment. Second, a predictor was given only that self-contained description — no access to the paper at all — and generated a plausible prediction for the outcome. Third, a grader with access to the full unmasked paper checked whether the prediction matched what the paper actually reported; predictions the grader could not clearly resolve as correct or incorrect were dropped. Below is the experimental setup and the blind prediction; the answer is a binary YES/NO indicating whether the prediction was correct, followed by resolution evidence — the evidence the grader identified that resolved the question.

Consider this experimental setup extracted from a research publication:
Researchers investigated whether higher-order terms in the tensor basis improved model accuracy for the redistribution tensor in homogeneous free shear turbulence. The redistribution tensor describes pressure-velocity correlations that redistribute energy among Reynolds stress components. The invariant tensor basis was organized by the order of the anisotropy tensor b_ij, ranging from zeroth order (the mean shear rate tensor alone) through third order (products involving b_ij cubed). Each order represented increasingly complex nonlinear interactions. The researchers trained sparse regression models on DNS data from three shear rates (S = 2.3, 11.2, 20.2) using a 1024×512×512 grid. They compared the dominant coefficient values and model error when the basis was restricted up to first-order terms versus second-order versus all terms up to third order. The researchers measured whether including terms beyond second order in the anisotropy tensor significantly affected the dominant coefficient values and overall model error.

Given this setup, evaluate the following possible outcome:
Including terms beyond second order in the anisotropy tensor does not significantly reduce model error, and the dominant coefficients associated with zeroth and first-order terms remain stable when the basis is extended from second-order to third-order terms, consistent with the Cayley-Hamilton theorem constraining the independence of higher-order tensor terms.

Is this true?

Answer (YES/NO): NO